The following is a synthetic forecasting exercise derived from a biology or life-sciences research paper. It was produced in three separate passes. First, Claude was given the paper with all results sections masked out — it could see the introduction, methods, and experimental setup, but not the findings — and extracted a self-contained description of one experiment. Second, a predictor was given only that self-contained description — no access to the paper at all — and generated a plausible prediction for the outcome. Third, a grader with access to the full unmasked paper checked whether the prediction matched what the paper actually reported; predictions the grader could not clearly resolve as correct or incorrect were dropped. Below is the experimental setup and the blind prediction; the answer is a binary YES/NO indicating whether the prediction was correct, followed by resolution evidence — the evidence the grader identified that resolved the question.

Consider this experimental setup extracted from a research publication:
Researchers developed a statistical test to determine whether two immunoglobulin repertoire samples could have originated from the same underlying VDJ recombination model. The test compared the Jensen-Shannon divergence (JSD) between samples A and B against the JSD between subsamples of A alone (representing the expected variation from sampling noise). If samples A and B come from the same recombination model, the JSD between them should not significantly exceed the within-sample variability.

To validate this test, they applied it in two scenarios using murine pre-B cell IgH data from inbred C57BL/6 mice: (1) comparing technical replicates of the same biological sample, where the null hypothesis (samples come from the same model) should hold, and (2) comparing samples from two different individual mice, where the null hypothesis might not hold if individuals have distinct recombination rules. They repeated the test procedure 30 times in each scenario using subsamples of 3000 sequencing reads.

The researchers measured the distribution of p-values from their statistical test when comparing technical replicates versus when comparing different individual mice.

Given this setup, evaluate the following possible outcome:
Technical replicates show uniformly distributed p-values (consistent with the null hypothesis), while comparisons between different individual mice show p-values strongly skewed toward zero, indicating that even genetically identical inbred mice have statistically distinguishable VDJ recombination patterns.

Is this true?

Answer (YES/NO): YES